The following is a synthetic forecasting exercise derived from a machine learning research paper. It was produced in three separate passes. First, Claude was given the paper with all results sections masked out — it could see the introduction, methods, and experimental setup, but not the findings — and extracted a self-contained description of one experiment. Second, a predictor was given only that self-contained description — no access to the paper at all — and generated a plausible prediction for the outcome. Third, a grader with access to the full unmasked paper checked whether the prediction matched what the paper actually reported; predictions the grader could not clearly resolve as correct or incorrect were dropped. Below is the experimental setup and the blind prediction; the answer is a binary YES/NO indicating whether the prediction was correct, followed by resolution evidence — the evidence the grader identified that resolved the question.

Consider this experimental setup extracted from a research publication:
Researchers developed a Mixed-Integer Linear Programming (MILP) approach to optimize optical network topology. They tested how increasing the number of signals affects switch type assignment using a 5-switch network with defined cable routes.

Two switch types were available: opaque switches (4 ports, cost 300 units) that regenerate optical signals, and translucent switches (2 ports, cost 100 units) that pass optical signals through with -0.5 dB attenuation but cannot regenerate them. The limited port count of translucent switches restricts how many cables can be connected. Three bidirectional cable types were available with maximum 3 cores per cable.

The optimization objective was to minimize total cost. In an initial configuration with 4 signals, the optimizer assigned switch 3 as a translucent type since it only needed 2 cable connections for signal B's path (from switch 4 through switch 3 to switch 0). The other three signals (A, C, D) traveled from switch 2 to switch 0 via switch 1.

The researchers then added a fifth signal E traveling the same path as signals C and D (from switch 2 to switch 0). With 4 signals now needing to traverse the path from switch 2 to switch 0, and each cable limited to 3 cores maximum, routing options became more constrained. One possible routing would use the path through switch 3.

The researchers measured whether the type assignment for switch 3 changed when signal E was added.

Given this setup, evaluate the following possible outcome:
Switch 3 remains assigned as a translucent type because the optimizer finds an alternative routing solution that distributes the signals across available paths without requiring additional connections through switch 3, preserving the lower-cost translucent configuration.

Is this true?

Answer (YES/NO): NO